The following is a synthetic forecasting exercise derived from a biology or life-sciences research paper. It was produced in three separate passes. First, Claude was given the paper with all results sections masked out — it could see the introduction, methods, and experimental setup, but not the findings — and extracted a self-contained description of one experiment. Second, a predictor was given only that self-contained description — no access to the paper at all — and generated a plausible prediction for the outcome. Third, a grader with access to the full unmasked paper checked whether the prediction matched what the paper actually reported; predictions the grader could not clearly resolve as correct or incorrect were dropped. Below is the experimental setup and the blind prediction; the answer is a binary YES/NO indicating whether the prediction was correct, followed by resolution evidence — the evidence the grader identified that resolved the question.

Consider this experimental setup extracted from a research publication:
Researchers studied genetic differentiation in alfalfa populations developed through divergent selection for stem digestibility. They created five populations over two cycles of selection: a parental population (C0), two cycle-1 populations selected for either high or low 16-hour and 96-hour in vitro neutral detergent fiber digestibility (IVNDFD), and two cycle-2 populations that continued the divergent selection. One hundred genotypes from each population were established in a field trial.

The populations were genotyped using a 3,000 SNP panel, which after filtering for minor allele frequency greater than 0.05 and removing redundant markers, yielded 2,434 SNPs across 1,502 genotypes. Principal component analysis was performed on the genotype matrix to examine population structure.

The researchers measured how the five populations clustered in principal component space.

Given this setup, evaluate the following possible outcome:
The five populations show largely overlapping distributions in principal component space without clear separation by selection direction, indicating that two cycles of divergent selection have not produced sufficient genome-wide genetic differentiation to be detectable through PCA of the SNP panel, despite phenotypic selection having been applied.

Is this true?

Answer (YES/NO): NO